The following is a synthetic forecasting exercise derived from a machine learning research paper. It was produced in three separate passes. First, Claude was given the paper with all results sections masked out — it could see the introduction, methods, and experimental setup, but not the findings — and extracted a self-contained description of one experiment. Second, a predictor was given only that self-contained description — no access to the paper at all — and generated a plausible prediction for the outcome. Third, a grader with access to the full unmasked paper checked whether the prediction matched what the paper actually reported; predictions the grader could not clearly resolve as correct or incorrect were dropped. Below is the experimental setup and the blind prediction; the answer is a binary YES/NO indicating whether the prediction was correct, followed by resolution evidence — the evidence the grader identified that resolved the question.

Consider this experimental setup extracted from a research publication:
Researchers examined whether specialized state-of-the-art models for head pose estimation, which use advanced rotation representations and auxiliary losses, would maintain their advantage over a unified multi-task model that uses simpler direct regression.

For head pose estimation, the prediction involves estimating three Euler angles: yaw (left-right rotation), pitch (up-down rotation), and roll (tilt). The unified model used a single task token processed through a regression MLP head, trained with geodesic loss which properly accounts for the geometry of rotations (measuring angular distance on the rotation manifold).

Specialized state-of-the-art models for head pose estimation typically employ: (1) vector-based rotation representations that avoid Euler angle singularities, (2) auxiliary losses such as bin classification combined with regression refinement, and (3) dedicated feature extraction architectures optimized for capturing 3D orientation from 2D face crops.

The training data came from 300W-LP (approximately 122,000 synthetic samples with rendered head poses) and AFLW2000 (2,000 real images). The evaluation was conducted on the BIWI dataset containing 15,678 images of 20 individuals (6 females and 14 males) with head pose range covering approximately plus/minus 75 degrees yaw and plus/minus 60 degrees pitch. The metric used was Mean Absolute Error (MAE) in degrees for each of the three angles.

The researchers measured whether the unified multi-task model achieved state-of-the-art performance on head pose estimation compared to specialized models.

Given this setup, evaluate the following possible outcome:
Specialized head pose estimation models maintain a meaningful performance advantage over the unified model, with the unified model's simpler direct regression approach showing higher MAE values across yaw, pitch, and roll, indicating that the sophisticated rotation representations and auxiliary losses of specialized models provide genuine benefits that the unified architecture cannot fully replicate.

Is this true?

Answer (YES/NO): YES